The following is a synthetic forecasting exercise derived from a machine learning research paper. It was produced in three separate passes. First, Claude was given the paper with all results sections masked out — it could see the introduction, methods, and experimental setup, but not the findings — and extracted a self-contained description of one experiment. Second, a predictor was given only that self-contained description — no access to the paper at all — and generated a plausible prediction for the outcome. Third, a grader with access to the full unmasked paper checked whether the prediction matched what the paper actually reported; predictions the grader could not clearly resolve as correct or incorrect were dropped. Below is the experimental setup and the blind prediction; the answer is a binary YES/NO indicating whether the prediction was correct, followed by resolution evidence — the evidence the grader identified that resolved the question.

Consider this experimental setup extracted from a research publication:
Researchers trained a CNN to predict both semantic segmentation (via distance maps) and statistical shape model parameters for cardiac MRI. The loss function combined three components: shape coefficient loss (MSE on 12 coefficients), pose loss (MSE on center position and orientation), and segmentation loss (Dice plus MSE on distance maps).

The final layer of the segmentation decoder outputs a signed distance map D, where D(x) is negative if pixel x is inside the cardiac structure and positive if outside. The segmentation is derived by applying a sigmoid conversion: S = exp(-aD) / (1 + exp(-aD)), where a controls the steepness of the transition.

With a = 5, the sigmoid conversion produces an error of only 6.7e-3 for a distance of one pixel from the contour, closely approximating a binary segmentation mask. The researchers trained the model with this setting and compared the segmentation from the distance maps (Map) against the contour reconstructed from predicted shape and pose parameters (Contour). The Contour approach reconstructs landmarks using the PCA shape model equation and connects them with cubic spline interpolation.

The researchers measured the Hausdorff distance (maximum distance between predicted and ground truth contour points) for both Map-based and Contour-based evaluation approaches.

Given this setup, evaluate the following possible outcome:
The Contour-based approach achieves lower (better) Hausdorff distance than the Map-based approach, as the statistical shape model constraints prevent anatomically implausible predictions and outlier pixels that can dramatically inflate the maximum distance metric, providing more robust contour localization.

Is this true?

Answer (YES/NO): NO